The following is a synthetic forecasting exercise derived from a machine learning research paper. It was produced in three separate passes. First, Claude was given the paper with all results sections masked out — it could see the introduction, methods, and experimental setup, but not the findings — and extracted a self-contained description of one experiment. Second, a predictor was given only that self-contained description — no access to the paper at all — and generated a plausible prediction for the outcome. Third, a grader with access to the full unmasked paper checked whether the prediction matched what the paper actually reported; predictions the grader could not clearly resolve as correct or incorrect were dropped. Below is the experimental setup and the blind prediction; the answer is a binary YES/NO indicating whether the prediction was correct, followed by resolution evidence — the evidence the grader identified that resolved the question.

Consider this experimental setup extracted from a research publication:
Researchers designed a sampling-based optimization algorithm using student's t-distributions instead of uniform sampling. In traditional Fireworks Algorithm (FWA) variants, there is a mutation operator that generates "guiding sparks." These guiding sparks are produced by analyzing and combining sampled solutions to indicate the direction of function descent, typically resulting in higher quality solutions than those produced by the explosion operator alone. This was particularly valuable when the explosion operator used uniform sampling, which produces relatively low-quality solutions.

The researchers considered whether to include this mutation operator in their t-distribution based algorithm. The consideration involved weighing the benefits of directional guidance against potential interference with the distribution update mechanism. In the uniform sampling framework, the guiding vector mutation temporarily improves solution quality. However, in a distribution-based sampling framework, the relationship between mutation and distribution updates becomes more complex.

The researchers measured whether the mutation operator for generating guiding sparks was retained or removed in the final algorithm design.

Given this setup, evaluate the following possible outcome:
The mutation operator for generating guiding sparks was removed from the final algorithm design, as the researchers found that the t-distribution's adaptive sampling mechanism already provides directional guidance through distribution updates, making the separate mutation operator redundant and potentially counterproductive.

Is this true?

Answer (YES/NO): YES